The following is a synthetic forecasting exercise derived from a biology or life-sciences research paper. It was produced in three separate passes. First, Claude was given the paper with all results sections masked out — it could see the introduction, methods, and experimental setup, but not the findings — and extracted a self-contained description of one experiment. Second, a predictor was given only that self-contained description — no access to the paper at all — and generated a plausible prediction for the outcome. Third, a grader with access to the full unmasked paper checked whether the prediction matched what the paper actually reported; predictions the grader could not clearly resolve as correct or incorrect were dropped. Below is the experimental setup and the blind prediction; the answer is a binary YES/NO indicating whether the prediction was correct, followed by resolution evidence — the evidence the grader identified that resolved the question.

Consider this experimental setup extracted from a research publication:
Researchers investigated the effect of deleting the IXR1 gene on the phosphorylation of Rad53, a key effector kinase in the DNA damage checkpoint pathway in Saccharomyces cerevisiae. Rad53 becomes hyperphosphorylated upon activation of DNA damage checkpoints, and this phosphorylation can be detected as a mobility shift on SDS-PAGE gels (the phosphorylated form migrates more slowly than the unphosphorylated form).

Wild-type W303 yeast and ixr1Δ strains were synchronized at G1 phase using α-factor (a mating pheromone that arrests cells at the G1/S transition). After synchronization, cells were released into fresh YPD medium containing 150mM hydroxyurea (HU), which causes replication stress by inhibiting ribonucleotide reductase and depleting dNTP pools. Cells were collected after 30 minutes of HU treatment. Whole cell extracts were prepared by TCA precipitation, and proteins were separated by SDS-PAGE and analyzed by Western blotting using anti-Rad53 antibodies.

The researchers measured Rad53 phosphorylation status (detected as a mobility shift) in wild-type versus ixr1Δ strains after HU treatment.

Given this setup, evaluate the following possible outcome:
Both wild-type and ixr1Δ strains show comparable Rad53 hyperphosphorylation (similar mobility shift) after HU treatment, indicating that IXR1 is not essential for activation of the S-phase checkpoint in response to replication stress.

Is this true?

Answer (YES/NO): NO